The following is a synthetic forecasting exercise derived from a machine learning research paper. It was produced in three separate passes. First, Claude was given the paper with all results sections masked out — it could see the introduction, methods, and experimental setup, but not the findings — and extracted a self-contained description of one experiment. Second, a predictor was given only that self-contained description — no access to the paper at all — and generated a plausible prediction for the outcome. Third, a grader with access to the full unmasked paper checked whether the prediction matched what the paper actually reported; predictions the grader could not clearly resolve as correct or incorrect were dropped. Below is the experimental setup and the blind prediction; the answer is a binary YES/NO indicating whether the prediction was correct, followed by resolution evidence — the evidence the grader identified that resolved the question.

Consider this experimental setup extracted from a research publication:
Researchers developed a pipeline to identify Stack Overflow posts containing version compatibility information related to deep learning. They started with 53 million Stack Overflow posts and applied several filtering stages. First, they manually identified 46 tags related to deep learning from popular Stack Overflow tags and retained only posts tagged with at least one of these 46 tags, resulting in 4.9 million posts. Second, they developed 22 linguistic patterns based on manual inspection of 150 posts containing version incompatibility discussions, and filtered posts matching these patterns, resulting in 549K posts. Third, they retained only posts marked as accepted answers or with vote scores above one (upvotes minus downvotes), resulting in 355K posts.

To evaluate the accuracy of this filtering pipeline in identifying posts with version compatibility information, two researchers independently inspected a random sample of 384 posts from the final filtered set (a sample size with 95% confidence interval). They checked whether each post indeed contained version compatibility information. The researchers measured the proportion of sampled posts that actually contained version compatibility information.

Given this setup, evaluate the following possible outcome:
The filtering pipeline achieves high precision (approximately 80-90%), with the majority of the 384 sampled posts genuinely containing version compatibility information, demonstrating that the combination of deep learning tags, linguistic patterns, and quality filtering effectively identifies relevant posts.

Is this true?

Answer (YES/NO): YES